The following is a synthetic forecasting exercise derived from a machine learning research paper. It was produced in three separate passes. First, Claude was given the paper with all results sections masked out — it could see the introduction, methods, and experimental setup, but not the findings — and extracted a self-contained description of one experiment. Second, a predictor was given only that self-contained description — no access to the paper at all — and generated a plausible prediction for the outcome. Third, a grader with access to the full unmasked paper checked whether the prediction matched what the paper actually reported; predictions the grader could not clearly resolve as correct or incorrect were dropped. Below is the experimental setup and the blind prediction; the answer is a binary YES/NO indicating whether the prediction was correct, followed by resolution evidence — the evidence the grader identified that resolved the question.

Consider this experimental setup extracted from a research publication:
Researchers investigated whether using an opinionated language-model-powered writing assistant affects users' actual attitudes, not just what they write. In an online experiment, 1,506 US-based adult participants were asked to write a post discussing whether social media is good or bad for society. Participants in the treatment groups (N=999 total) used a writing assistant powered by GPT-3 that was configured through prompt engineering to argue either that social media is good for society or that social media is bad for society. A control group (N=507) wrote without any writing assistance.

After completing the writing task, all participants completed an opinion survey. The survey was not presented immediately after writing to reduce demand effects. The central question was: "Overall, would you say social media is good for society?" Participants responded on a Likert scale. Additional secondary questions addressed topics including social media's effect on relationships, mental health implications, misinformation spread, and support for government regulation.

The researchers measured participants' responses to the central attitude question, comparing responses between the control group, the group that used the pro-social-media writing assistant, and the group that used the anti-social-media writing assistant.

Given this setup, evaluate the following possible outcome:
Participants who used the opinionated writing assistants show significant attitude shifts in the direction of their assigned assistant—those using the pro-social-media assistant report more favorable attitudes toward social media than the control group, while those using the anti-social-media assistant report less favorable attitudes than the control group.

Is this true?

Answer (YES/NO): YES